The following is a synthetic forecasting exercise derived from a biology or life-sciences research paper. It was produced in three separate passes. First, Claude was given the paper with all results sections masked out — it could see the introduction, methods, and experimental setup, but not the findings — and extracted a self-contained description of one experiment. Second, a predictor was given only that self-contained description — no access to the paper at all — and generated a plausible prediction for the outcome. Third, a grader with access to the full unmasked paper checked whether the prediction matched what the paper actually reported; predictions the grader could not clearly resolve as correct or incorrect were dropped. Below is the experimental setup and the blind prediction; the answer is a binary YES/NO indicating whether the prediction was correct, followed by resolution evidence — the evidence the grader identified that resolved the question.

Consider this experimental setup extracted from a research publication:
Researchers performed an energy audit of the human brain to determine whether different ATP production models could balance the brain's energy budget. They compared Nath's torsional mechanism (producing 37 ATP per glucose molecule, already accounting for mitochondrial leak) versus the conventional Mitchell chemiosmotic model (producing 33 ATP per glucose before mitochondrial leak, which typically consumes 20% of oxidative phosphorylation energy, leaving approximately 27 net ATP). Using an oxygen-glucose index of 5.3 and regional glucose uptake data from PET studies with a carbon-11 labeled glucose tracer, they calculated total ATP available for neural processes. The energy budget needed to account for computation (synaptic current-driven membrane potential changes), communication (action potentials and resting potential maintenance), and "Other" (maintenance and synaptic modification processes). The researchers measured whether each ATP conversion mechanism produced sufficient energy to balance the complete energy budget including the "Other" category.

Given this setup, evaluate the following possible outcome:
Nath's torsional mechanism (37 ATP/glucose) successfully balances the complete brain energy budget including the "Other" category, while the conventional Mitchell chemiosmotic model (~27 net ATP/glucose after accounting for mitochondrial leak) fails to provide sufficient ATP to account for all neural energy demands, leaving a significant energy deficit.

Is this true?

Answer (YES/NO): YES